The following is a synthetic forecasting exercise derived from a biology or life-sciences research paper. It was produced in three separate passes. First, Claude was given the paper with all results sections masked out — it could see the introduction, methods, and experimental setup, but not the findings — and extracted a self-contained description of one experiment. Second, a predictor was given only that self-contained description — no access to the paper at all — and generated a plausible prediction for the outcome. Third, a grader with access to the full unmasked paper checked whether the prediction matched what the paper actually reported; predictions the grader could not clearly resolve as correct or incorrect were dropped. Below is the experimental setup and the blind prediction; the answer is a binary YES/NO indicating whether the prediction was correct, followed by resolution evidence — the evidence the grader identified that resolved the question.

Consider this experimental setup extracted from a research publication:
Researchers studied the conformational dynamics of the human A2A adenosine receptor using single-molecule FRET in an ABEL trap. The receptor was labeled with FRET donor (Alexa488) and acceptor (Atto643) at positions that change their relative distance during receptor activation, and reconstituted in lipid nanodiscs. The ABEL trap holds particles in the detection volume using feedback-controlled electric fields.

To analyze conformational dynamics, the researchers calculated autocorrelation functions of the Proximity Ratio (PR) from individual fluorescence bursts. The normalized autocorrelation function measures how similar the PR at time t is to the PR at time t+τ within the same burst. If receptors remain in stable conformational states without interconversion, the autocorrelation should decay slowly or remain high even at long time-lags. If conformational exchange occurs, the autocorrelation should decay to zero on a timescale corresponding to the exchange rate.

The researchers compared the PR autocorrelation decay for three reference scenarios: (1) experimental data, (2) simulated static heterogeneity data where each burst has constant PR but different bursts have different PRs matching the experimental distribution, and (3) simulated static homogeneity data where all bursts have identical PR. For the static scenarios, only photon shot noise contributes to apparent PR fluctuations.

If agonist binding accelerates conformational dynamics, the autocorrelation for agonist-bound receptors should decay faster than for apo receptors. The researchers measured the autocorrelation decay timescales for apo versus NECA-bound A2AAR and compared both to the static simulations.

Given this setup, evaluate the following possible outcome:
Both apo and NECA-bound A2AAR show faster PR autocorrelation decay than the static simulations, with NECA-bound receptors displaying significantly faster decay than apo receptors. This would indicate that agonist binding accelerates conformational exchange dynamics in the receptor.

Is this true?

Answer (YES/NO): NO